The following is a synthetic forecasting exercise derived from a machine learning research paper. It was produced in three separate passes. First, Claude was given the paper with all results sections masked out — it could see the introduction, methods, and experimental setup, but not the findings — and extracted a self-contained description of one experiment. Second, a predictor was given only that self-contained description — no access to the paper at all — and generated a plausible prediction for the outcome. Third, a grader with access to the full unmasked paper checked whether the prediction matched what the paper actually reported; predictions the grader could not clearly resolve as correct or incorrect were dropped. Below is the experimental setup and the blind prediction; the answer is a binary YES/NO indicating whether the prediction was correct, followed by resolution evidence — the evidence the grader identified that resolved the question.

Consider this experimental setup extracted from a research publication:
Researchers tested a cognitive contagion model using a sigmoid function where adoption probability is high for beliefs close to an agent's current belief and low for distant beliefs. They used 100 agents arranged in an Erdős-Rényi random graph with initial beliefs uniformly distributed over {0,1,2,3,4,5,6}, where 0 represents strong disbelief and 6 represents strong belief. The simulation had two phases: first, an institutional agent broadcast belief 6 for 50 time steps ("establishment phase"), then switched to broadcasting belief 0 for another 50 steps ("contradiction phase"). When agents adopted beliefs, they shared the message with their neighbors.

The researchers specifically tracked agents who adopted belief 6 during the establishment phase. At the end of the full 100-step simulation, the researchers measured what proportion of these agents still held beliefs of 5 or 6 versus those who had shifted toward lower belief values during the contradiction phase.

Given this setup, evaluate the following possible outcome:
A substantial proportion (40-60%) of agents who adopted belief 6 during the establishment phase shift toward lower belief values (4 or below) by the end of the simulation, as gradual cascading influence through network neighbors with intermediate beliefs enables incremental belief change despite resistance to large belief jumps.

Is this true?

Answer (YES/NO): NO